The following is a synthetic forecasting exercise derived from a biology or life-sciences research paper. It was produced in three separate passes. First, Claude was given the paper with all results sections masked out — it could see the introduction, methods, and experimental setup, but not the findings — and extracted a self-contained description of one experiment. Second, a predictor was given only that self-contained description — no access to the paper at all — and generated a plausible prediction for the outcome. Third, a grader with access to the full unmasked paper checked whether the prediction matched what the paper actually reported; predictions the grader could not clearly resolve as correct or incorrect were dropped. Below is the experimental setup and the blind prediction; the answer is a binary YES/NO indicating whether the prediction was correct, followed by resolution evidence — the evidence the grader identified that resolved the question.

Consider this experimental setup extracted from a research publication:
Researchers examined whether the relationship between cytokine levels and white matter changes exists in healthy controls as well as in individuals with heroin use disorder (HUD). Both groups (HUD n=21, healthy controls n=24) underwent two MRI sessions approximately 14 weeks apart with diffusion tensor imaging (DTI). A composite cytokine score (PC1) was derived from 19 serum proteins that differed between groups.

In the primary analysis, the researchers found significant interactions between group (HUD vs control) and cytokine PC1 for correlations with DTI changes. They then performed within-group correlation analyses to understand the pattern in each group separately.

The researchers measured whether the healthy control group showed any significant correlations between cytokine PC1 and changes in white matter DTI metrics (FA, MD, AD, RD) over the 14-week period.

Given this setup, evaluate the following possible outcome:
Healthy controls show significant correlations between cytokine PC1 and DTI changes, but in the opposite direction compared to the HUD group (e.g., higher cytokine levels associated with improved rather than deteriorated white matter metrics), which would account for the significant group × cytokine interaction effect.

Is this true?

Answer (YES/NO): NO